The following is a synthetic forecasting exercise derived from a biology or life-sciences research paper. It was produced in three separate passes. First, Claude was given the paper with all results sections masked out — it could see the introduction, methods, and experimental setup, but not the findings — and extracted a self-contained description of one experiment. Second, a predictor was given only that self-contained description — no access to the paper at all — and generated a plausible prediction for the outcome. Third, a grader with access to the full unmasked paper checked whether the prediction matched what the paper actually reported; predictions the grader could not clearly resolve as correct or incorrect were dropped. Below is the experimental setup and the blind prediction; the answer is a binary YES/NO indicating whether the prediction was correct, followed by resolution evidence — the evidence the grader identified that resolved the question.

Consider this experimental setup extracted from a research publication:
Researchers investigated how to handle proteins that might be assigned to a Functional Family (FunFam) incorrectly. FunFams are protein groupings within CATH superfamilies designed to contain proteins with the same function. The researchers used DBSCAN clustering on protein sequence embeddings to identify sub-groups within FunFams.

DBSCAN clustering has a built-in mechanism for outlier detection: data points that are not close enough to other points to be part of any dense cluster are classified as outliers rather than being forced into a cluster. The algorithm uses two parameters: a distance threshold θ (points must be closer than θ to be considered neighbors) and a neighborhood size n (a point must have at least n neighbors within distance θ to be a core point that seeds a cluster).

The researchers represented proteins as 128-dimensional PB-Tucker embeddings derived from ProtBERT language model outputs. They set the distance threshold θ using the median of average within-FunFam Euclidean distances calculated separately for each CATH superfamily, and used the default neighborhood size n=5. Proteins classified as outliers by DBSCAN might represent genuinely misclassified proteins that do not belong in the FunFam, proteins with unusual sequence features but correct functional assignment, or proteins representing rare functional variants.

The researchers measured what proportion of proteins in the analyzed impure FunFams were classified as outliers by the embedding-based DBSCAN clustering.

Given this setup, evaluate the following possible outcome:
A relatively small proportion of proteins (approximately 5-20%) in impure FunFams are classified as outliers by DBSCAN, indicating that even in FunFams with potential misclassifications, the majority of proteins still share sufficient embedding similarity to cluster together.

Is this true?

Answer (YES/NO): NO